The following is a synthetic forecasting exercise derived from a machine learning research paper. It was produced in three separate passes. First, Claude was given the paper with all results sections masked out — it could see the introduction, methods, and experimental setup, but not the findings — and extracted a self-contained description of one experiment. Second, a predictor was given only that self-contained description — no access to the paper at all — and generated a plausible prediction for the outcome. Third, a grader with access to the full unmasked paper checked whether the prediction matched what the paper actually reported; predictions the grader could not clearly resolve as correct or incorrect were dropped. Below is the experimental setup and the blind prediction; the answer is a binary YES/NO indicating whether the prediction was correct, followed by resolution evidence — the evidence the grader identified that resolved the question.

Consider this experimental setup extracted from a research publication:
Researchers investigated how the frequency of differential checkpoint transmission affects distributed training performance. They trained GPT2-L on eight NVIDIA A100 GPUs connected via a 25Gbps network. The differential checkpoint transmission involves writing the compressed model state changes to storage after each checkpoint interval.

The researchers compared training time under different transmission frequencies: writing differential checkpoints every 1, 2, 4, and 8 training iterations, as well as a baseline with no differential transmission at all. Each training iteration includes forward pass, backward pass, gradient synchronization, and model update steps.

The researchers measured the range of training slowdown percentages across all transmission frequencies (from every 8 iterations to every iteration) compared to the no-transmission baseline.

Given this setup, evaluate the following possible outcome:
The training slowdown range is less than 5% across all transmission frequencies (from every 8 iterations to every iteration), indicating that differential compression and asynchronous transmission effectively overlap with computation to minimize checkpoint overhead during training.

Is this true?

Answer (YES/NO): NO